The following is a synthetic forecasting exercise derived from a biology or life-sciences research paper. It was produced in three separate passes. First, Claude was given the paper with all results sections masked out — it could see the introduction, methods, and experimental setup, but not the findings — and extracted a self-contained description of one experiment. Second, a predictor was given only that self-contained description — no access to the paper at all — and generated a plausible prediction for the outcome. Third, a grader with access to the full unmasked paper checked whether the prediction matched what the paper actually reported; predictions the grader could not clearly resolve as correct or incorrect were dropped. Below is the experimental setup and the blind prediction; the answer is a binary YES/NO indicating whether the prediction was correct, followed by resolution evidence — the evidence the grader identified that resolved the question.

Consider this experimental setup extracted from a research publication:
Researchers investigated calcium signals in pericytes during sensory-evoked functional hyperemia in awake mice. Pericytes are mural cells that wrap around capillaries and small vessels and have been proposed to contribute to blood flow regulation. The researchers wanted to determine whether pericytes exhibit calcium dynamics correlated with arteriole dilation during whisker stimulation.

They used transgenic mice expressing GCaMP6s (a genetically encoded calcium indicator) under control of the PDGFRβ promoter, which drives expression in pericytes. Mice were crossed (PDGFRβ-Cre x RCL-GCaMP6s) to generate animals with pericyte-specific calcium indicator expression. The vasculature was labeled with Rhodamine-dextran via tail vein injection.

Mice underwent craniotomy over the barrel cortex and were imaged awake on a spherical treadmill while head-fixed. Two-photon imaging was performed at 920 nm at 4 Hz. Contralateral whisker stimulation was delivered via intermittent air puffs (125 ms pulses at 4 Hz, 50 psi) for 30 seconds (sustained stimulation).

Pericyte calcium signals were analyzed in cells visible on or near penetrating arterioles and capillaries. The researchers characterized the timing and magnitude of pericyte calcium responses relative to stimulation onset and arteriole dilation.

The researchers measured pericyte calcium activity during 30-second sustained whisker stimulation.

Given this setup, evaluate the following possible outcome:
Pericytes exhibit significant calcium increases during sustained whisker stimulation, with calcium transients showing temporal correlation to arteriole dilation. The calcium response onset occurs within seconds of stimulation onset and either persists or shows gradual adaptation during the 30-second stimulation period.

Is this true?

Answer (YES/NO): NO